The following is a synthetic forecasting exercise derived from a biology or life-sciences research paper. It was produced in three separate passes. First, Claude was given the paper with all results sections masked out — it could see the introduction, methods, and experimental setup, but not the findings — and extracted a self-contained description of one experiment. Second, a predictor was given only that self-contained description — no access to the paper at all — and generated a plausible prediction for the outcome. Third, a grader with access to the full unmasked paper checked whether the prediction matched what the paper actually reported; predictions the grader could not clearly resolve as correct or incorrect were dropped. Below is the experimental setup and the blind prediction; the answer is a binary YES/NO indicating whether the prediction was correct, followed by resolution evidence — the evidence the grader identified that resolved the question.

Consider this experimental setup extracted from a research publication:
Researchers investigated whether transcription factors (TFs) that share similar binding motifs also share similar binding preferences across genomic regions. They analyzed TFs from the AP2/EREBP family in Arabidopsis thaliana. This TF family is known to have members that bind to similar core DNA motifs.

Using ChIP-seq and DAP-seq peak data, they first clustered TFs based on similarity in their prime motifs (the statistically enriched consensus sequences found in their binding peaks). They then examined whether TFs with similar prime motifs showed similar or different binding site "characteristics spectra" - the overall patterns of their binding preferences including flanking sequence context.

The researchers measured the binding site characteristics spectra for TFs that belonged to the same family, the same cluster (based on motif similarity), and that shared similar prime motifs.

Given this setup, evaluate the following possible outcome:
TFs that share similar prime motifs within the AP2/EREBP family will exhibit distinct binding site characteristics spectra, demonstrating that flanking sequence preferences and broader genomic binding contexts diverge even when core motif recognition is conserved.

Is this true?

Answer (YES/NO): YES